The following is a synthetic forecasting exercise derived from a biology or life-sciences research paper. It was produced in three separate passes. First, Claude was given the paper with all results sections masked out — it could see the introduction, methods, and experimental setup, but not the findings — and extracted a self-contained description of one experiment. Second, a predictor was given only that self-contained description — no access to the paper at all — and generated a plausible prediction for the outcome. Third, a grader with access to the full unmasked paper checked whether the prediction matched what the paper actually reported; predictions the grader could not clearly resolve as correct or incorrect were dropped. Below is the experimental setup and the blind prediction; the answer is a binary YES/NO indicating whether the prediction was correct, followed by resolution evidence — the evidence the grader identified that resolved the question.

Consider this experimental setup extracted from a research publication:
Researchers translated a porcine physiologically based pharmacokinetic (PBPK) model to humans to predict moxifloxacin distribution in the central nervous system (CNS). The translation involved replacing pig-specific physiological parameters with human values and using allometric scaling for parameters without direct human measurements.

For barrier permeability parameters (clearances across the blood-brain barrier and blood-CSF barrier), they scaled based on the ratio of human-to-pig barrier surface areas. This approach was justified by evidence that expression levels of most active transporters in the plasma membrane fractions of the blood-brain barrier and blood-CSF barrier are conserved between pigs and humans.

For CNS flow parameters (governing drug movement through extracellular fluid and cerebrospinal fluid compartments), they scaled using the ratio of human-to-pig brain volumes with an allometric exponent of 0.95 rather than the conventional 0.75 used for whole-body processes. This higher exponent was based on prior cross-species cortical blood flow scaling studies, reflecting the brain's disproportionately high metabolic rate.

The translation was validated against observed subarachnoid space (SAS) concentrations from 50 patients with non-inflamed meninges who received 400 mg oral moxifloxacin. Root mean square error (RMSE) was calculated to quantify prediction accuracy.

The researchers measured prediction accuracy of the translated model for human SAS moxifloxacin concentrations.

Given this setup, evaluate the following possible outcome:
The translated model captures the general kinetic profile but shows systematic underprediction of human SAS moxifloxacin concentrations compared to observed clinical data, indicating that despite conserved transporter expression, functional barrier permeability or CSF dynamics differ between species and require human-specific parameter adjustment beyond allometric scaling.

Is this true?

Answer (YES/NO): NO